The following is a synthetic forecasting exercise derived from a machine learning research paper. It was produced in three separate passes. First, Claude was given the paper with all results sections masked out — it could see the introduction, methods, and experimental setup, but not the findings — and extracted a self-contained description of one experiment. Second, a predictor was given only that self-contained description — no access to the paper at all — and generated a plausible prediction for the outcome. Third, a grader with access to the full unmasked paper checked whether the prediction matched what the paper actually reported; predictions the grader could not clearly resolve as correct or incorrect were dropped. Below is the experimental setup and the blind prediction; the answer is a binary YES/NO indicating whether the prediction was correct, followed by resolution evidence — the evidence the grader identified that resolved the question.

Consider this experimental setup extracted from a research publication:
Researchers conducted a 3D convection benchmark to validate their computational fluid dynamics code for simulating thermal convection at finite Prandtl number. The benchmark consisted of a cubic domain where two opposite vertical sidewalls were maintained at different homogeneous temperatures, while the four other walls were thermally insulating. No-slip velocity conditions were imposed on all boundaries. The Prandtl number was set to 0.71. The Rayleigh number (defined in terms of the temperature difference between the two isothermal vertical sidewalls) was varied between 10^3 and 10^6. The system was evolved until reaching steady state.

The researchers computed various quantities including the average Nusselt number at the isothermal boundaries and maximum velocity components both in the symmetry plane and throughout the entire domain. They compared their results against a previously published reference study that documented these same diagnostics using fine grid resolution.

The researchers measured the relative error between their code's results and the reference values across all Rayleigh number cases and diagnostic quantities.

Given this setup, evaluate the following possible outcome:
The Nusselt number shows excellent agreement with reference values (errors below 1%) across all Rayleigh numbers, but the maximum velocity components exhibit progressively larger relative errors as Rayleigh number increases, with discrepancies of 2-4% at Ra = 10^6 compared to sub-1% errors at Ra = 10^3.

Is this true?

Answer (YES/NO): NO